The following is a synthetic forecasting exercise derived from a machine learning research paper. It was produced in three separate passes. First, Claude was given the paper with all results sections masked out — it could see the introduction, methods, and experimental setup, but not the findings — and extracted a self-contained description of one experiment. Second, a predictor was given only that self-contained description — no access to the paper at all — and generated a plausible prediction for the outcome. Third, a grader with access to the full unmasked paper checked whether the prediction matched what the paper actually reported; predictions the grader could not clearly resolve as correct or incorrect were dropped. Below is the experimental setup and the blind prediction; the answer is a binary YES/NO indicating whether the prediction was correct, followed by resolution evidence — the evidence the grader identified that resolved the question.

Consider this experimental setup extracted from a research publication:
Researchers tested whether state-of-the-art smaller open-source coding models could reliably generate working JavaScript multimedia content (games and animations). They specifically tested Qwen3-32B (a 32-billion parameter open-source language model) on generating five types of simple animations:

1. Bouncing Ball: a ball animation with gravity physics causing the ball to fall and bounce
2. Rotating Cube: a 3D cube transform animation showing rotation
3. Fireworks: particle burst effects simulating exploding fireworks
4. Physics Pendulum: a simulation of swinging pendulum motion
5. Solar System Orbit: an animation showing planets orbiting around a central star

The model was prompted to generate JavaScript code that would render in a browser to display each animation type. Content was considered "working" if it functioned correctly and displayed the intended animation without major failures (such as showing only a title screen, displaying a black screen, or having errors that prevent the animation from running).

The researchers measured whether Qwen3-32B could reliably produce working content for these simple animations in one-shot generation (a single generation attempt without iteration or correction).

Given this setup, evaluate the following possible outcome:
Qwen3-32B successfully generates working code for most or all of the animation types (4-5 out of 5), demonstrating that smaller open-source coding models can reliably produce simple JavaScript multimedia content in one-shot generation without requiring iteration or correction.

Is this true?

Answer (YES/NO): NO